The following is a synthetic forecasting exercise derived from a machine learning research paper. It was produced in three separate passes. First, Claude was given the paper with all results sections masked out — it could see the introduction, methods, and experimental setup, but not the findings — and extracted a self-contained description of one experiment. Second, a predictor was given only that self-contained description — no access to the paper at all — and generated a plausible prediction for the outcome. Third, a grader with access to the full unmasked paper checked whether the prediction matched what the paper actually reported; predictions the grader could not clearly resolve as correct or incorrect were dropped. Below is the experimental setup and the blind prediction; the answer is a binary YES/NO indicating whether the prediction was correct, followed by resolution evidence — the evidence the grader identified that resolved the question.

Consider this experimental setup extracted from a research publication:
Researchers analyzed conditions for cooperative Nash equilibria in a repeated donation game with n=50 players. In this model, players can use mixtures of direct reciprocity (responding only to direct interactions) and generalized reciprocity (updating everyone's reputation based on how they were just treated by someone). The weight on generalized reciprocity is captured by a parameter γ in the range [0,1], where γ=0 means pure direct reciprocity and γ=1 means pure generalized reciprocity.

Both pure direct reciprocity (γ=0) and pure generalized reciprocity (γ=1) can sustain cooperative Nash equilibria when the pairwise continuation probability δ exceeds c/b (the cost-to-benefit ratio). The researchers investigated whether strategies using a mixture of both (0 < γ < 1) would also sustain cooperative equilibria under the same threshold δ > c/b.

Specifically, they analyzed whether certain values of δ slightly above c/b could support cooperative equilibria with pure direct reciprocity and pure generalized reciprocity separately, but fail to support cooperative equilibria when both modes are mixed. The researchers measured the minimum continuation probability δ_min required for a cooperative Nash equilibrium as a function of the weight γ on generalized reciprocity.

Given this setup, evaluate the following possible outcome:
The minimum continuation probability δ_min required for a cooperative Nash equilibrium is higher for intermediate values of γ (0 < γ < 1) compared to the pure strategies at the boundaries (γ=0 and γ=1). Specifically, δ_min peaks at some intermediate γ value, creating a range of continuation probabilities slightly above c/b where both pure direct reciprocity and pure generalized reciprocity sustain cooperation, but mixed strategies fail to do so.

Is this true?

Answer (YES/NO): YES